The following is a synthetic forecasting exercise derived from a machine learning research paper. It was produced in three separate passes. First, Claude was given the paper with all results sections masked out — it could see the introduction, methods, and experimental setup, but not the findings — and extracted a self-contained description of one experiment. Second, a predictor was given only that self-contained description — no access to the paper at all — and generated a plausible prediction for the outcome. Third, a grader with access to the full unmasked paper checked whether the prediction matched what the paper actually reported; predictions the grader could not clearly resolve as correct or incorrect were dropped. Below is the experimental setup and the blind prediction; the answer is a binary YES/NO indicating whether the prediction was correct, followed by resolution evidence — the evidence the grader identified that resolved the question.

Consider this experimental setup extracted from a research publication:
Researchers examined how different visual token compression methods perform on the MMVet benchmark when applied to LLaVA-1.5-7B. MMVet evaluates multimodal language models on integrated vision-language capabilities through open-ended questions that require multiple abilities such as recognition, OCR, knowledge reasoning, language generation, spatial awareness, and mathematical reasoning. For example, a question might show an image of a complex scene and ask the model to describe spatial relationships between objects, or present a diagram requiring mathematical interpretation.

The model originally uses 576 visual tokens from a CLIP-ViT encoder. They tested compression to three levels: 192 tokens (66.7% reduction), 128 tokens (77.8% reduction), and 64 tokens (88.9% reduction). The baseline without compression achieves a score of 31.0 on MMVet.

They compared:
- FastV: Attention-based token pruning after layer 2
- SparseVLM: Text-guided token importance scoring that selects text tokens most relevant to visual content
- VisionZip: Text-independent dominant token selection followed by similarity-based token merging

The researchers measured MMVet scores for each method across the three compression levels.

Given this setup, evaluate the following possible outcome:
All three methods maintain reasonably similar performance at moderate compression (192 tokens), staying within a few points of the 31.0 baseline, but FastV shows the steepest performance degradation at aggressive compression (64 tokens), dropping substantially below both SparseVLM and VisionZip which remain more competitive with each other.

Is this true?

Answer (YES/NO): NO